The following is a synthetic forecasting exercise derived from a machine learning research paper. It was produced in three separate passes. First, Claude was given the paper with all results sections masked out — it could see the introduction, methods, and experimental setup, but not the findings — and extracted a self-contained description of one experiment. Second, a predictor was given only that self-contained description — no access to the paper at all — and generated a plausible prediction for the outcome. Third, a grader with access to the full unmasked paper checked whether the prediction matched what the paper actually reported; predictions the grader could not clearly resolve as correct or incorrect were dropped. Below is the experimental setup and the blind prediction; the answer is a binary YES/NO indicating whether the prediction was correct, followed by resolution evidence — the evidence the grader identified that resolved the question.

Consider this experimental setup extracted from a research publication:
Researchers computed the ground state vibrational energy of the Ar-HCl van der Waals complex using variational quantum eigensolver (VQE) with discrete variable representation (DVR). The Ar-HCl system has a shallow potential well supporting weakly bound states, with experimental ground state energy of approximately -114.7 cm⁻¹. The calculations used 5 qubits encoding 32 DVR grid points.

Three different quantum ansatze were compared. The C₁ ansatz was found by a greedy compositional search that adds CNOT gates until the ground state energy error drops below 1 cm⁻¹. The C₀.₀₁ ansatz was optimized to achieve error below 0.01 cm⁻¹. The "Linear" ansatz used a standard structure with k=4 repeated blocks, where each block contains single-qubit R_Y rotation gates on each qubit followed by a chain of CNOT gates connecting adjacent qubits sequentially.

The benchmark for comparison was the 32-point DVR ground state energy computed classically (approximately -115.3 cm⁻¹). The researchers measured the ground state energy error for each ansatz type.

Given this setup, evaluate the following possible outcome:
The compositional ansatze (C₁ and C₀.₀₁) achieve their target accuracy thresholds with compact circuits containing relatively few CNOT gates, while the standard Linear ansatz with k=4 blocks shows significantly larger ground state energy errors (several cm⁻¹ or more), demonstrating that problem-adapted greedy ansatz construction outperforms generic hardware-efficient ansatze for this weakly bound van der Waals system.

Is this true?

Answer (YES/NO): NO